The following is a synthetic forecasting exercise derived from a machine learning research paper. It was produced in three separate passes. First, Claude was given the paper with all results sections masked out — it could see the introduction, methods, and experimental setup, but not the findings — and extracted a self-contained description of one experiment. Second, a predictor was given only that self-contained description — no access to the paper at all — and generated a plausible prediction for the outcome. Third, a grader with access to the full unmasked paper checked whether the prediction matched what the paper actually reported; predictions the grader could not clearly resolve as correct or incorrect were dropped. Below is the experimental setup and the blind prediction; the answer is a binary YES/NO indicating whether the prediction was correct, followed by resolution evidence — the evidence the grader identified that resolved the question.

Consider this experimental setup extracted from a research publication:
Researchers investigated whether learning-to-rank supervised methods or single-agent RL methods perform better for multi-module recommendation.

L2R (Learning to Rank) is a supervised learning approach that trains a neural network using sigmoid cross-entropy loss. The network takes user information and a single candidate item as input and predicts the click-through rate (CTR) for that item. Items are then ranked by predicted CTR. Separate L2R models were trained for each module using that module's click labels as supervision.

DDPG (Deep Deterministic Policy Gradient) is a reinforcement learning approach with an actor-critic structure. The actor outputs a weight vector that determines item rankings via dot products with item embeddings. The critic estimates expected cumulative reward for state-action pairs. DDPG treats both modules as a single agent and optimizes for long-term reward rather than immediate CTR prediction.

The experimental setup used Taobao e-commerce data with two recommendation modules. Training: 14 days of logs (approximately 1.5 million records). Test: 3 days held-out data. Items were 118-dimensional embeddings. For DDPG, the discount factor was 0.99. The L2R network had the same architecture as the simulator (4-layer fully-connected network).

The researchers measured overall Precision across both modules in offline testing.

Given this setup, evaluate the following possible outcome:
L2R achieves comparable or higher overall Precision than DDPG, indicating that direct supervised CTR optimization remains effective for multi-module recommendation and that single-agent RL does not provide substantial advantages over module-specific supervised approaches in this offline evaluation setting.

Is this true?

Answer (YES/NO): NO